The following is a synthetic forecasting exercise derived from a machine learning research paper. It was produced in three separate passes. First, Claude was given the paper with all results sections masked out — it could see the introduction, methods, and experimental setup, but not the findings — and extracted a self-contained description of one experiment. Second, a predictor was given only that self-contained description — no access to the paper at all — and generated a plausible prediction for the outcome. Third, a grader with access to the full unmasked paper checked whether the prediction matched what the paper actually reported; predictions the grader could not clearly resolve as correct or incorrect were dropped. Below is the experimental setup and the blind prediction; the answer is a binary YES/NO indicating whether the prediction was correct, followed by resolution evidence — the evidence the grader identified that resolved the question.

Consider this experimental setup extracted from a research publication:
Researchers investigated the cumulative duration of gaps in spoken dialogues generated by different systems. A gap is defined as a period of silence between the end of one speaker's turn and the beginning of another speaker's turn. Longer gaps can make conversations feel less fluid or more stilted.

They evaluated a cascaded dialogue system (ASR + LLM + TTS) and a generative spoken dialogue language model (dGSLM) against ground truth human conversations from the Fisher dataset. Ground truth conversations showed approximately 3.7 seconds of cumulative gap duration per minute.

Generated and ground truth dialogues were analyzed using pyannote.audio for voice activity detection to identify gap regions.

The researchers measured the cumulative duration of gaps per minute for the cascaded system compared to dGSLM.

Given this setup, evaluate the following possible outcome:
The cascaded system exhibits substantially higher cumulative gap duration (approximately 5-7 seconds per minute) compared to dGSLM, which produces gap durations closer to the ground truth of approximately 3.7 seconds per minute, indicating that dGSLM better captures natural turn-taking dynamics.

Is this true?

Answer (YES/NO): YES